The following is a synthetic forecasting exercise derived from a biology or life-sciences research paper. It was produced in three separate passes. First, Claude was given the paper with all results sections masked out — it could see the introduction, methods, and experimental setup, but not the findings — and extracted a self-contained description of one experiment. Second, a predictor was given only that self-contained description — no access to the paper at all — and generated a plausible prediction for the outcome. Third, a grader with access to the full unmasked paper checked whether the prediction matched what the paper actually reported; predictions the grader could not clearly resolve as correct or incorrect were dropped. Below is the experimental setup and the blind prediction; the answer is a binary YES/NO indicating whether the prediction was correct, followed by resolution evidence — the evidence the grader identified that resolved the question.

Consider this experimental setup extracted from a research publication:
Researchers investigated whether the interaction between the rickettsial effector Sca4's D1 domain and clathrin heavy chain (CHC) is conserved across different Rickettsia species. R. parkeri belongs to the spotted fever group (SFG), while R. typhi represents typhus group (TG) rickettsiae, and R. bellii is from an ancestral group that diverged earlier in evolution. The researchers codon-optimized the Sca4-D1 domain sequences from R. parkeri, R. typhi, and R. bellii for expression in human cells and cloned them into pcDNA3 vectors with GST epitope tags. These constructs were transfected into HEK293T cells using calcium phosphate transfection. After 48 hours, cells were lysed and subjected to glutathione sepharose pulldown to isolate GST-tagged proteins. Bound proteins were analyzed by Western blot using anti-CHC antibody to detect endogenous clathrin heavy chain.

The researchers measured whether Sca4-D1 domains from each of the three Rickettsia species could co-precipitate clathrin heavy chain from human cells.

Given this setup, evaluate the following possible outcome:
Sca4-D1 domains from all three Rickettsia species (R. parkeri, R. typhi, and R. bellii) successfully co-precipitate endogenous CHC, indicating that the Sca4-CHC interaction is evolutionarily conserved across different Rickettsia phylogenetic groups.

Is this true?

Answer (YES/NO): YES